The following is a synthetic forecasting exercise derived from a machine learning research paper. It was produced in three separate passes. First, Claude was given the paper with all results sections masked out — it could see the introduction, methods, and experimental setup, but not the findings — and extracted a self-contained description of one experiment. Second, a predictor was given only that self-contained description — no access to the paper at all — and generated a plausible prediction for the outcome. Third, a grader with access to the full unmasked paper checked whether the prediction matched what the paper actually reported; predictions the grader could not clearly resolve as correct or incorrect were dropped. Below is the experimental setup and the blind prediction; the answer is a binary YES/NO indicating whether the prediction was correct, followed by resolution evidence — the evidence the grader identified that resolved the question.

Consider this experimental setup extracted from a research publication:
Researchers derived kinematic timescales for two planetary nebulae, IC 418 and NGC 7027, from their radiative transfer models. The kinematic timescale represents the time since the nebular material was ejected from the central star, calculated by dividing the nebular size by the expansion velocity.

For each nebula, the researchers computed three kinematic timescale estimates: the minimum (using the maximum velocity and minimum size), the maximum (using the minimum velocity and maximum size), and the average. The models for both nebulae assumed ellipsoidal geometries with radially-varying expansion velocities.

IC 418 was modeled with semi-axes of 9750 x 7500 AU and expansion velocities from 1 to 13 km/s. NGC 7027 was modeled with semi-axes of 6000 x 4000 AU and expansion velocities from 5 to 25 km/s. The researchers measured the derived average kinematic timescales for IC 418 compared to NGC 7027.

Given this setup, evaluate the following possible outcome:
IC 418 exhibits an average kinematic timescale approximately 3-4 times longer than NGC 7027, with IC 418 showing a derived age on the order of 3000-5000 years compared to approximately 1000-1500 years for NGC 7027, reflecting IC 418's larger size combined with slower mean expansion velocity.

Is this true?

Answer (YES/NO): NO